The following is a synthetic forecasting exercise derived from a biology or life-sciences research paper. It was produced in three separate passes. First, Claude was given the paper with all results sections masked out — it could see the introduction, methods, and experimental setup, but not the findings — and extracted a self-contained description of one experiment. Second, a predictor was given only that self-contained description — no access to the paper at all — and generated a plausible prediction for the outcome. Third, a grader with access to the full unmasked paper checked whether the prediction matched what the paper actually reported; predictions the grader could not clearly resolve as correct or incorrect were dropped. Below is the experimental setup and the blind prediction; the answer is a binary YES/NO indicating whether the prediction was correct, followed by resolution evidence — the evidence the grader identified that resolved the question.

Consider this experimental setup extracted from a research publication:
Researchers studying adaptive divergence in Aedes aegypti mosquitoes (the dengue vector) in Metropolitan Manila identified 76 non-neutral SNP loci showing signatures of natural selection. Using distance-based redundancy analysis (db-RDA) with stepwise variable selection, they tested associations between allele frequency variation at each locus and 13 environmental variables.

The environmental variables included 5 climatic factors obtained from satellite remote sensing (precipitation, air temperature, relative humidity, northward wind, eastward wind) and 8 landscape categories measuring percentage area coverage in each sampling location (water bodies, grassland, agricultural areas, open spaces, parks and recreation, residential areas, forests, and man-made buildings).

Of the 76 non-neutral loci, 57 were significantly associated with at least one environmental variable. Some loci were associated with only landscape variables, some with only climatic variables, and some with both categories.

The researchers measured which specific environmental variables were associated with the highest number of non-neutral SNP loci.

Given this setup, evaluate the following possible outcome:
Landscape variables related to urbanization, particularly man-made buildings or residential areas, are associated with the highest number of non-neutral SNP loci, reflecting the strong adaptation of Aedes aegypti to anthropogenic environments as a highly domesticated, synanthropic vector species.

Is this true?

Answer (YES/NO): NO